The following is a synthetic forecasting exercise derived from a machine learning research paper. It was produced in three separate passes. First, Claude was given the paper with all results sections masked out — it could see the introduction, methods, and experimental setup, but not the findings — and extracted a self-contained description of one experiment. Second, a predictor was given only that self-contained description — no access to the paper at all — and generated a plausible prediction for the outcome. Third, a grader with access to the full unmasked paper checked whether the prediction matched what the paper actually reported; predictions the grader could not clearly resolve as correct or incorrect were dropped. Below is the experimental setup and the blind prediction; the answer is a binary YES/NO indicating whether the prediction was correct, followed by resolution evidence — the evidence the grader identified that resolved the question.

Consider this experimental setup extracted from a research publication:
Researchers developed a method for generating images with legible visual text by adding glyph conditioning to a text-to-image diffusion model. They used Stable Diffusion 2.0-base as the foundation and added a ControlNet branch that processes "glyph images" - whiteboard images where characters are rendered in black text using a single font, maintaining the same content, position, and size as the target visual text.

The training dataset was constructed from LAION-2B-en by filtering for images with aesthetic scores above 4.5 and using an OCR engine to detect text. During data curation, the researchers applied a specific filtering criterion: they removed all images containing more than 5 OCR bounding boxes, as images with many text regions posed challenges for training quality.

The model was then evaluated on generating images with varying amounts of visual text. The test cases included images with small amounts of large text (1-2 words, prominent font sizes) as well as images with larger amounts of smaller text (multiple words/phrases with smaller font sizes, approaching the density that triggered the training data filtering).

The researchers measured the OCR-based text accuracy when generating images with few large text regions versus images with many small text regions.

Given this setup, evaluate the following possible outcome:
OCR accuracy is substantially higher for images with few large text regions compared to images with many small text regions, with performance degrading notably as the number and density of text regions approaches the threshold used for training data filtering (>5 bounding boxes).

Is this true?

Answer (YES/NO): YES